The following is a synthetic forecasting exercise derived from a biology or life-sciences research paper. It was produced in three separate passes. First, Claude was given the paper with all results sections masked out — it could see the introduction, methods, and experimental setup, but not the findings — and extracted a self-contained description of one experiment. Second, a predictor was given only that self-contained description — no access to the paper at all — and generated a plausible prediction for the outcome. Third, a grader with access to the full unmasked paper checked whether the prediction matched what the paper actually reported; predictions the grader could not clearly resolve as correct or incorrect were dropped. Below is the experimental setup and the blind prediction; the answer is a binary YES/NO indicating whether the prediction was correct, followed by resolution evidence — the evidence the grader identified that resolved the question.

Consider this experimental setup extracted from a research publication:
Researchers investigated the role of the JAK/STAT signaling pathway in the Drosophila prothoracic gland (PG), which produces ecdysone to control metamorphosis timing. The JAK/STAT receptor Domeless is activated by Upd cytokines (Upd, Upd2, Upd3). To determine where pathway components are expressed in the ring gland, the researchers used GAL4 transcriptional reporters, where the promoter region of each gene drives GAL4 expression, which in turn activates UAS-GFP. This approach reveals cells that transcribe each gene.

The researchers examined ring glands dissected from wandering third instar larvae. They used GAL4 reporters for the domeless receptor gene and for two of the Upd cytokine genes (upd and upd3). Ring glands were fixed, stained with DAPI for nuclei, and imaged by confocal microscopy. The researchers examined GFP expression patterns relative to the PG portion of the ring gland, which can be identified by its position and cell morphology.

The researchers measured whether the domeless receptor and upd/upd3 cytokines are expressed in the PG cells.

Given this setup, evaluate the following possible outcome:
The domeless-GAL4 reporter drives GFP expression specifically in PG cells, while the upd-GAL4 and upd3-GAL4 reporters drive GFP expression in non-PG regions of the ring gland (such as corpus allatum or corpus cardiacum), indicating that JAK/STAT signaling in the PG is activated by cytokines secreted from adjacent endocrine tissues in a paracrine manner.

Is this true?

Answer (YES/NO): NO